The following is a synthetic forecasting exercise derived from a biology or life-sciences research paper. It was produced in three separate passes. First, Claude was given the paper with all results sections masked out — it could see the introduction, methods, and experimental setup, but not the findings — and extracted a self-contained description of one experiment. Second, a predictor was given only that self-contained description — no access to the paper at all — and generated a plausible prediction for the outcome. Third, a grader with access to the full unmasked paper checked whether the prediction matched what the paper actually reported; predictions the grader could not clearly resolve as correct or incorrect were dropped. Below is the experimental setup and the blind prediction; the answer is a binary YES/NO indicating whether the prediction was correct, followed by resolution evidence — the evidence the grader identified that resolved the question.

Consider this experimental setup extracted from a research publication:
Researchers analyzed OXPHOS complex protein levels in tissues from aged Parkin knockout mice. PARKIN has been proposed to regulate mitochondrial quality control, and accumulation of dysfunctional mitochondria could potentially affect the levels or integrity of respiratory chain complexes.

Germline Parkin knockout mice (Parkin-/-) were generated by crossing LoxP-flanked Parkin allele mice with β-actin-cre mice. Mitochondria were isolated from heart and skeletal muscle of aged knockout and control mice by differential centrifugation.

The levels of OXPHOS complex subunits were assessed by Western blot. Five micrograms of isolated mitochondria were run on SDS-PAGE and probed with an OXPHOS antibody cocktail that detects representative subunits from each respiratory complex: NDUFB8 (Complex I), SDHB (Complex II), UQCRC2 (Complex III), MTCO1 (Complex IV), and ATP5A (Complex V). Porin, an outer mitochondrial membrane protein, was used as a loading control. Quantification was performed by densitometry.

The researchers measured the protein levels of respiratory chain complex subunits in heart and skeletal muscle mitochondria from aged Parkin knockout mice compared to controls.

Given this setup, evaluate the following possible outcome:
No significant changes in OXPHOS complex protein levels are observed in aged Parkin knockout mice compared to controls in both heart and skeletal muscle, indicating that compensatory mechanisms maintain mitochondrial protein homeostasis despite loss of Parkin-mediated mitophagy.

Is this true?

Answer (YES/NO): YES